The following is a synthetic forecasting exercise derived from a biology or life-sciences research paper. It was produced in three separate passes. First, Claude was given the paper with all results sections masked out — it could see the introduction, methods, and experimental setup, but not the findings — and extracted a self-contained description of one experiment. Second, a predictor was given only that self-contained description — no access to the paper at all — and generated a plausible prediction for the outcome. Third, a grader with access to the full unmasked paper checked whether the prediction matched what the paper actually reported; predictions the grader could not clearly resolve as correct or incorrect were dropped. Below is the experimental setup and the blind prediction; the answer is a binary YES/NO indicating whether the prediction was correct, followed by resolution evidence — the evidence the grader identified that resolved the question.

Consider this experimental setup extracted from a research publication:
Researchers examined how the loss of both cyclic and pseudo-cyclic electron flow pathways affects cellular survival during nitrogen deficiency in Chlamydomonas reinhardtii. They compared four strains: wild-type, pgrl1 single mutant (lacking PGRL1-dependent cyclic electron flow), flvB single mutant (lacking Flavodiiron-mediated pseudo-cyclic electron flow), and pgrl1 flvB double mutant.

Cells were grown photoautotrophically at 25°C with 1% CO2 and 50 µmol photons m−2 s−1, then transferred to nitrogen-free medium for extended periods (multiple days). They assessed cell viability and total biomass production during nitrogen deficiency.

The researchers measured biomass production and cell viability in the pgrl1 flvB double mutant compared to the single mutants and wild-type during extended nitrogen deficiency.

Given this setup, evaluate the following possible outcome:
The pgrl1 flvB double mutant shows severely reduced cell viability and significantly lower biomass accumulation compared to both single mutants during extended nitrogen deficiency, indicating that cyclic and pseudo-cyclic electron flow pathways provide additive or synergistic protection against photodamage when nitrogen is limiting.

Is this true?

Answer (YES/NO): NO